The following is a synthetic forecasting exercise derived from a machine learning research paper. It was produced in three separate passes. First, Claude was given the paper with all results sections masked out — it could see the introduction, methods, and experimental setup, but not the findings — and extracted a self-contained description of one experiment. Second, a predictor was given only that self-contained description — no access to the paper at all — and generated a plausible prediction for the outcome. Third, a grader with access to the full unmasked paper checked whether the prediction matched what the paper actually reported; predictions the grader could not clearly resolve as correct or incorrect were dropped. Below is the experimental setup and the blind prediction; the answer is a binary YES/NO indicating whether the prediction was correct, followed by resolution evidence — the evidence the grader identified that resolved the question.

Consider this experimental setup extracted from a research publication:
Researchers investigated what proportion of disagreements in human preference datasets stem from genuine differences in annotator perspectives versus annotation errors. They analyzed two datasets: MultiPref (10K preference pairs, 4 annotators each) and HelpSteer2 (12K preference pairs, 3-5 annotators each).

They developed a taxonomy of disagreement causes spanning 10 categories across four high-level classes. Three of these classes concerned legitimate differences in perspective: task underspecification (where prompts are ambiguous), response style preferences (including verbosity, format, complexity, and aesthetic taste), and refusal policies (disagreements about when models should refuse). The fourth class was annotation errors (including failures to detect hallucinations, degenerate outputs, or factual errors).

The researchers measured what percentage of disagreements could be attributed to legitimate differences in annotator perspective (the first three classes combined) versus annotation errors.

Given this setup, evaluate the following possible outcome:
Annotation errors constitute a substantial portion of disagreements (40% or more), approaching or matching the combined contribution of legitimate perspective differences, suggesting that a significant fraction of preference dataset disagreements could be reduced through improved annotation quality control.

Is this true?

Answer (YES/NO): NO